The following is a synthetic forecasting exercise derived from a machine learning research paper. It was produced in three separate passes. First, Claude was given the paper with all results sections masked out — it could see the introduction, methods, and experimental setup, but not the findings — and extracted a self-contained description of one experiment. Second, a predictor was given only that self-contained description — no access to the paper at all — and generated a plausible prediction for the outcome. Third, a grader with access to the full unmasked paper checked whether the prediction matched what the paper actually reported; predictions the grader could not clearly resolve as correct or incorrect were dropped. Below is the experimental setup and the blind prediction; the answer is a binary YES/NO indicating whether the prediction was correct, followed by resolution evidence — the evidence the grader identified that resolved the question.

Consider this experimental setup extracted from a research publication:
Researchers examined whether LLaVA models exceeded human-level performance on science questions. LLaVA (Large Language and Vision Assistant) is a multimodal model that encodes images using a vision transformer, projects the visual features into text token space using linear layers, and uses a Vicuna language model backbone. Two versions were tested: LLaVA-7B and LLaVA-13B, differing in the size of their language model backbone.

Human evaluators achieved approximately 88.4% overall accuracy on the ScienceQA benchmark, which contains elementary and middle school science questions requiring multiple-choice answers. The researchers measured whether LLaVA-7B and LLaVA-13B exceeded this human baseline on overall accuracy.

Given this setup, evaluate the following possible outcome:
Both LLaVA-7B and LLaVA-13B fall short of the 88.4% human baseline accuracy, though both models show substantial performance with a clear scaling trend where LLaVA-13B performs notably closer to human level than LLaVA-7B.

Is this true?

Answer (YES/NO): NO